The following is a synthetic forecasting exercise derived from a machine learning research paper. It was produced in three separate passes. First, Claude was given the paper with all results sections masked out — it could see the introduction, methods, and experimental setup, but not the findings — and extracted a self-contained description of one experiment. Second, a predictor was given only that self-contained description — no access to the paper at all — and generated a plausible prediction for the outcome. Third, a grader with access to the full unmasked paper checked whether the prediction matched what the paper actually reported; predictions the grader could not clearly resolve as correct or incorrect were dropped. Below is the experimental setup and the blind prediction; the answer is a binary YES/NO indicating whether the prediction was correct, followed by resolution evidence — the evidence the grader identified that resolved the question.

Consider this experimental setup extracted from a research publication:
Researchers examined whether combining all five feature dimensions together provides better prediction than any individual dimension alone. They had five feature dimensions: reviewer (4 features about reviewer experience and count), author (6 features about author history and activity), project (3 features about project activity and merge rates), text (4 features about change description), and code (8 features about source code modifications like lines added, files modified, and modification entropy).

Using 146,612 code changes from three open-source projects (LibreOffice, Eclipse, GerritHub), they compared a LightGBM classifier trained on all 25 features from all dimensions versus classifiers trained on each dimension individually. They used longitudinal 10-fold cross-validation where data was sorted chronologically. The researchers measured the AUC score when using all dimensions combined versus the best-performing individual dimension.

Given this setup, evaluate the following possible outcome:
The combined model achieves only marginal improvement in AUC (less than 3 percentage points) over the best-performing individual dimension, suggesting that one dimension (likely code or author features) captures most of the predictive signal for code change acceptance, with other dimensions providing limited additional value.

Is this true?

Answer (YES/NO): NO